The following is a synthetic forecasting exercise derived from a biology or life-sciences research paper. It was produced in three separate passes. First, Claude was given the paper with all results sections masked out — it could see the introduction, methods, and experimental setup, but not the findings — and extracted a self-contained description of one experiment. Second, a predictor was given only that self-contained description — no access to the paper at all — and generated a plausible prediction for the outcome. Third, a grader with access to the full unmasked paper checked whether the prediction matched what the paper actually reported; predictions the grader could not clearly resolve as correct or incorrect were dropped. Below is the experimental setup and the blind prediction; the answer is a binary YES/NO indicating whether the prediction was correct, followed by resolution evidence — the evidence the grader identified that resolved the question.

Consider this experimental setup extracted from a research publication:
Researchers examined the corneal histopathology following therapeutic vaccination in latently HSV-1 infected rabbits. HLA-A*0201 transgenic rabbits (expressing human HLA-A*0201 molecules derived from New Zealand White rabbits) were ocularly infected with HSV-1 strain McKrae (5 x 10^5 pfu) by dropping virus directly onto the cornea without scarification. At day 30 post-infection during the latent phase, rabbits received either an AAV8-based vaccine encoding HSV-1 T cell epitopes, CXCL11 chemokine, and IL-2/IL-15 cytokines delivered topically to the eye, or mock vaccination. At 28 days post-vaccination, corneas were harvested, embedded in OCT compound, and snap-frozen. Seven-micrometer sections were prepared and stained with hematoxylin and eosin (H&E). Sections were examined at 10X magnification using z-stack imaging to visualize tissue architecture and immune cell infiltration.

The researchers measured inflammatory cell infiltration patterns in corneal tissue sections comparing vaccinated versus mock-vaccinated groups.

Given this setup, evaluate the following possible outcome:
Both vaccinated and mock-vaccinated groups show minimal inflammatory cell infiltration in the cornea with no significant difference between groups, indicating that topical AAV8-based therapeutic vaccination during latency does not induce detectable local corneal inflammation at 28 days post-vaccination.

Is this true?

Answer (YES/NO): NO